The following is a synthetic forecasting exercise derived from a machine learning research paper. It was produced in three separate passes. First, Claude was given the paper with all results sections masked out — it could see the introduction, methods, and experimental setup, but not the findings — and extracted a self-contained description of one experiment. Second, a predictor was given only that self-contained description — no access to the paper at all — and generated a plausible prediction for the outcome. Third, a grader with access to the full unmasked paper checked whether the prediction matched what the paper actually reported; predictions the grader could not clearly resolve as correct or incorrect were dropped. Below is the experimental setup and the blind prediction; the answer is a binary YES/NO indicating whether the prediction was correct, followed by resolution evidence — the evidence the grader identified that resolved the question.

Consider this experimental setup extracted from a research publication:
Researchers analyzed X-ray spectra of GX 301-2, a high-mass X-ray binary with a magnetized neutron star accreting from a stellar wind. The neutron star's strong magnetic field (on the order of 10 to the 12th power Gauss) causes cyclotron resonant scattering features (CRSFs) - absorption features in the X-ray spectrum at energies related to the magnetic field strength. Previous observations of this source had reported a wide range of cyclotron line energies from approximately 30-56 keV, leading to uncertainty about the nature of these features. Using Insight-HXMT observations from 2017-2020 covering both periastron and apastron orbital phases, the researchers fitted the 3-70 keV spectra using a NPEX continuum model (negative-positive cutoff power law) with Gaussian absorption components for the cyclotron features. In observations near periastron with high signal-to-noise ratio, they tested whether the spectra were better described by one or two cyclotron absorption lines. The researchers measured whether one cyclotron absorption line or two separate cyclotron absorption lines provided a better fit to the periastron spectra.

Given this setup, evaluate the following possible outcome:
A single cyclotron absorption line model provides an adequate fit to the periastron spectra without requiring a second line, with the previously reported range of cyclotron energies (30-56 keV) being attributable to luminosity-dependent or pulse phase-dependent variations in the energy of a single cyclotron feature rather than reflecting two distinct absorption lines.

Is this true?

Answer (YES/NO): NO